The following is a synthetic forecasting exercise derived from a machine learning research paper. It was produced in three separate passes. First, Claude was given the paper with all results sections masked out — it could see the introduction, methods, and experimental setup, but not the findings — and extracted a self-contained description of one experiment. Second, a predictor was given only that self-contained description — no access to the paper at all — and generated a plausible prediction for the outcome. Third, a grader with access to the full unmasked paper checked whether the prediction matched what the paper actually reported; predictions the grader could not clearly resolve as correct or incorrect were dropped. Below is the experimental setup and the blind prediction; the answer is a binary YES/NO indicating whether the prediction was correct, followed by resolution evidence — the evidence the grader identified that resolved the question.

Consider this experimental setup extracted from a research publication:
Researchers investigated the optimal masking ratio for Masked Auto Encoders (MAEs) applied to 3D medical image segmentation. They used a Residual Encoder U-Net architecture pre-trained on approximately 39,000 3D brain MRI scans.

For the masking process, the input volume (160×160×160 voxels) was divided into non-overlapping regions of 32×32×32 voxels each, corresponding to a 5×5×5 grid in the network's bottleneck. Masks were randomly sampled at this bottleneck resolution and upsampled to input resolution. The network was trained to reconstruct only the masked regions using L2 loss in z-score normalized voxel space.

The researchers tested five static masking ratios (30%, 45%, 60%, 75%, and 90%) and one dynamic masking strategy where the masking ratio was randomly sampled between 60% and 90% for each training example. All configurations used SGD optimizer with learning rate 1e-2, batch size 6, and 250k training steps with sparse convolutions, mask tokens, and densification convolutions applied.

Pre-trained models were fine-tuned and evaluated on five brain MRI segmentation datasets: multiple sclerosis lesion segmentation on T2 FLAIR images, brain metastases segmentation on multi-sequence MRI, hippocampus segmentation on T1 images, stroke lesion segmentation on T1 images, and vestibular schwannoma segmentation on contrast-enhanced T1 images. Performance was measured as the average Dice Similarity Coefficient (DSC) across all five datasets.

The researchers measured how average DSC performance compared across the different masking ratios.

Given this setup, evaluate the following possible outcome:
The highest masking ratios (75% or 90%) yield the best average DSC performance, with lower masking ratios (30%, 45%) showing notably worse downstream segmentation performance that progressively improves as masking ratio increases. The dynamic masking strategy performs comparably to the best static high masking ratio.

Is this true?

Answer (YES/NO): NO